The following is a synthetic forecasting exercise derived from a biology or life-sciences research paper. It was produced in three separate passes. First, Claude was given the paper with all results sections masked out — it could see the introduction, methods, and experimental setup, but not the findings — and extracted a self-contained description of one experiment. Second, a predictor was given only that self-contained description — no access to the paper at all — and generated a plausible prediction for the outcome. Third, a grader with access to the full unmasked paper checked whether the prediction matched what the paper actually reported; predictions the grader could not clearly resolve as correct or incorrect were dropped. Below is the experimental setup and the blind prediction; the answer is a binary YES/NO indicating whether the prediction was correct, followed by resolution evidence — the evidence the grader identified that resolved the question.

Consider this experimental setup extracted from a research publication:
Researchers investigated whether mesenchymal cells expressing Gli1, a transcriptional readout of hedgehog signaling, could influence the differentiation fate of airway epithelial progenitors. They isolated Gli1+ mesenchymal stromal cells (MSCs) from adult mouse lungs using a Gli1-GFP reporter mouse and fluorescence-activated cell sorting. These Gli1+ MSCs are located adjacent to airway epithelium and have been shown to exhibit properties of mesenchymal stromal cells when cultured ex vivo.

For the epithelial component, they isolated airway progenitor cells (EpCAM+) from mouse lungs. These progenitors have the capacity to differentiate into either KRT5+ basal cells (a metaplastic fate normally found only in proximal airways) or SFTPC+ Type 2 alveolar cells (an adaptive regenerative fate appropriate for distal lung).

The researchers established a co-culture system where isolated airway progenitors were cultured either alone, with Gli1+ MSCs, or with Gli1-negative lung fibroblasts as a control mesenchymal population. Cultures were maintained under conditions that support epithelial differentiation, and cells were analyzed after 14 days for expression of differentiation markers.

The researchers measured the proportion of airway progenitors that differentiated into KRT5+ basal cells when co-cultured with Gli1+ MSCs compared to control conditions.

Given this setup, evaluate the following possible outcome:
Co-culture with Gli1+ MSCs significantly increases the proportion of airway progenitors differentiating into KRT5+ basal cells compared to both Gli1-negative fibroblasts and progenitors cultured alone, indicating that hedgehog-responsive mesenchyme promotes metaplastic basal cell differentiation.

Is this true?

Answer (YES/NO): NO